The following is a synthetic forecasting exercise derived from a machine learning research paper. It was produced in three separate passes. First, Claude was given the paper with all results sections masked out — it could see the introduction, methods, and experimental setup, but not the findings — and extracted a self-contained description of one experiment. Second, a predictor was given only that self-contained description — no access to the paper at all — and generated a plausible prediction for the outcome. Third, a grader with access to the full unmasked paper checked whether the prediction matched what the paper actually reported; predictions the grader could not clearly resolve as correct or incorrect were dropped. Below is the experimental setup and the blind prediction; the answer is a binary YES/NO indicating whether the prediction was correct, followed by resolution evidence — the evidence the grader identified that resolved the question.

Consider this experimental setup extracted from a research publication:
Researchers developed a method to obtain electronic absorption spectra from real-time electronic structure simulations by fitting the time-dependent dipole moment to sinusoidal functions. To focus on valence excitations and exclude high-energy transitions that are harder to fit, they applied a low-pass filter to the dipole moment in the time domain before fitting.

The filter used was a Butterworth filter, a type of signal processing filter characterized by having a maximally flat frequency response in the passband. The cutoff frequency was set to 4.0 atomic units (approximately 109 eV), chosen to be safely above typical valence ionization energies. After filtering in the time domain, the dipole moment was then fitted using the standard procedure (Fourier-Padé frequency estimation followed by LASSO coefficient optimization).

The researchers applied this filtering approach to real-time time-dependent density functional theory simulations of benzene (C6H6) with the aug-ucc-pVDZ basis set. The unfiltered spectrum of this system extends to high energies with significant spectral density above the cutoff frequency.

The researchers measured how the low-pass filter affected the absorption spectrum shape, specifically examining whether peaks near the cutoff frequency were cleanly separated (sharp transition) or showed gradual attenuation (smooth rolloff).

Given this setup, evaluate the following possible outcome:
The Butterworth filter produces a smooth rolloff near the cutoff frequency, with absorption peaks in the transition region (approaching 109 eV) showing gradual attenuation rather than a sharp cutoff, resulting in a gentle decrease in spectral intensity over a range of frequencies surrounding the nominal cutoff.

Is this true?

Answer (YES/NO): YES